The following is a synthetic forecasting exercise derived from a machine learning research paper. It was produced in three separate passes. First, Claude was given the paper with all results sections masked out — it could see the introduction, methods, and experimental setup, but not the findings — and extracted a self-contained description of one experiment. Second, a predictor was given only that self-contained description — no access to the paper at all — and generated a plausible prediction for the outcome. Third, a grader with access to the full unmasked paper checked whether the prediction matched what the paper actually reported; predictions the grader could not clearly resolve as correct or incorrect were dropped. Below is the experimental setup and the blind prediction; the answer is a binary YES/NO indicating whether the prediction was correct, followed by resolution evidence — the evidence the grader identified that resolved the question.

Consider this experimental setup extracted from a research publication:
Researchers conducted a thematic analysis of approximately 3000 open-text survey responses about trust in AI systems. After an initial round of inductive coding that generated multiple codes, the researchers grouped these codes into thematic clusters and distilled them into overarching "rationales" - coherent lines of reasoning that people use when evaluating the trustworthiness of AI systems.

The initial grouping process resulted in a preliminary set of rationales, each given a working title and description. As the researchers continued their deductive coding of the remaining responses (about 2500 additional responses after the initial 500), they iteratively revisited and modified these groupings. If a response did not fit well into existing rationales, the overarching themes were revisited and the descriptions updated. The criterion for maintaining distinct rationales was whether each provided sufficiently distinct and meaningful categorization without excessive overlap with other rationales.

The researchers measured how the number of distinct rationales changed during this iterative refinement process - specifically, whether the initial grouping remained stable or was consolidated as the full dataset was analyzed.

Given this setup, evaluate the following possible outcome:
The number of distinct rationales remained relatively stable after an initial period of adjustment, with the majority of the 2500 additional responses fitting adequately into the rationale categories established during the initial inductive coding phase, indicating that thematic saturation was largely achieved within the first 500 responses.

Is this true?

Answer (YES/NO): NO